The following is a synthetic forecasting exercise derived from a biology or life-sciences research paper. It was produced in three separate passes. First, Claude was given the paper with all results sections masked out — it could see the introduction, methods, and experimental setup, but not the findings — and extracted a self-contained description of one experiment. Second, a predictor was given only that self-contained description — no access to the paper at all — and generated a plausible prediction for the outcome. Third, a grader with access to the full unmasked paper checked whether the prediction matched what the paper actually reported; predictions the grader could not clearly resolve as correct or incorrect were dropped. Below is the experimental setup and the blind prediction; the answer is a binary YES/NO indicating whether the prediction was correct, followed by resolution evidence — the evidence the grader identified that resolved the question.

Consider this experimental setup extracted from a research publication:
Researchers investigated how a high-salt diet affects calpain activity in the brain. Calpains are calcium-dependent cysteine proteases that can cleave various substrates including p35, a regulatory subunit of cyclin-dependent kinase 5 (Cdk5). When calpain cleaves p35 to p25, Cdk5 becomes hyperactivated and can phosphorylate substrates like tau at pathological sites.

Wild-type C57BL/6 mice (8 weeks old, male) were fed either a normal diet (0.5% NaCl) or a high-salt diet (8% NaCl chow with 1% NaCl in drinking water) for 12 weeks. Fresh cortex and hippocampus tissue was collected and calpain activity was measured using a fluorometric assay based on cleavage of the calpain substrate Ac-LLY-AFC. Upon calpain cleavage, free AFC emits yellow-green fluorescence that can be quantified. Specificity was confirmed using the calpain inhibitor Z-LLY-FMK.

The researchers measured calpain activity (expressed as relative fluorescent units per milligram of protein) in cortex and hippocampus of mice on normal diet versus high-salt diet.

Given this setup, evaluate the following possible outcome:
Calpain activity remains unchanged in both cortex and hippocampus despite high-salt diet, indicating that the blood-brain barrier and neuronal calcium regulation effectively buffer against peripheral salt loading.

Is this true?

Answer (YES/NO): NO